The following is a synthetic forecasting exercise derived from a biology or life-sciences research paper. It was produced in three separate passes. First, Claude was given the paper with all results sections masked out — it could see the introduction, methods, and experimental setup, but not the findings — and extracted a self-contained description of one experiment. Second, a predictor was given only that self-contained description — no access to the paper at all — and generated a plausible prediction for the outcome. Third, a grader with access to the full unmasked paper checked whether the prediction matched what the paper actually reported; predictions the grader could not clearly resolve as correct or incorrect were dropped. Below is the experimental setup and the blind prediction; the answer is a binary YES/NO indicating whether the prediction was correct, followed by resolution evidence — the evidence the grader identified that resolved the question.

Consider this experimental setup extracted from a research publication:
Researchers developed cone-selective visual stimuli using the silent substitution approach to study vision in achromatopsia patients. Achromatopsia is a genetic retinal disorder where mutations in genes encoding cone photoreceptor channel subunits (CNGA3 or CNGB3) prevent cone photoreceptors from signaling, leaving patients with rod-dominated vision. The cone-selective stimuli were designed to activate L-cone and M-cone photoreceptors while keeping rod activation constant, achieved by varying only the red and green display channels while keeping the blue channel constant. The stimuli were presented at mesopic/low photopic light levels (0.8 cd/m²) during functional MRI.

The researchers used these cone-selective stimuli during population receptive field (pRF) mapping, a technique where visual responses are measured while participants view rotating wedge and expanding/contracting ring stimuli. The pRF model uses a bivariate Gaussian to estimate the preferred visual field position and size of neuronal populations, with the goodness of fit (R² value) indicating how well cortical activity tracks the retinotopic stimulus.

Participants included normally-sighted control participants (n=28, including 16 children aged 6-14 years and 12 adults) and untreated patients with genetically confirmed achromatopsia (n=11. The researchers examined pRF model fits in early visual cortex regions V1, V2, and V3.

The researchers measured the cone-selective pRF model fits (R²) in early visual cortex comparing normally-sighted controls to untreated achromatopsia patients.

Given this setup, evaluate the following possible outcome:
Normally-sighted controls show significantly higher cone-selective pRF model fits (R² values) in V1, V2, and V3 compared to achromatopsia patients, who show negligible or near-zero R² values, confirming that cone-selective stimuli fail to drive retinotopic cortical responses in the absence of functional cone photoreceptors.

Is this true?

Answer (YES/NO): YES